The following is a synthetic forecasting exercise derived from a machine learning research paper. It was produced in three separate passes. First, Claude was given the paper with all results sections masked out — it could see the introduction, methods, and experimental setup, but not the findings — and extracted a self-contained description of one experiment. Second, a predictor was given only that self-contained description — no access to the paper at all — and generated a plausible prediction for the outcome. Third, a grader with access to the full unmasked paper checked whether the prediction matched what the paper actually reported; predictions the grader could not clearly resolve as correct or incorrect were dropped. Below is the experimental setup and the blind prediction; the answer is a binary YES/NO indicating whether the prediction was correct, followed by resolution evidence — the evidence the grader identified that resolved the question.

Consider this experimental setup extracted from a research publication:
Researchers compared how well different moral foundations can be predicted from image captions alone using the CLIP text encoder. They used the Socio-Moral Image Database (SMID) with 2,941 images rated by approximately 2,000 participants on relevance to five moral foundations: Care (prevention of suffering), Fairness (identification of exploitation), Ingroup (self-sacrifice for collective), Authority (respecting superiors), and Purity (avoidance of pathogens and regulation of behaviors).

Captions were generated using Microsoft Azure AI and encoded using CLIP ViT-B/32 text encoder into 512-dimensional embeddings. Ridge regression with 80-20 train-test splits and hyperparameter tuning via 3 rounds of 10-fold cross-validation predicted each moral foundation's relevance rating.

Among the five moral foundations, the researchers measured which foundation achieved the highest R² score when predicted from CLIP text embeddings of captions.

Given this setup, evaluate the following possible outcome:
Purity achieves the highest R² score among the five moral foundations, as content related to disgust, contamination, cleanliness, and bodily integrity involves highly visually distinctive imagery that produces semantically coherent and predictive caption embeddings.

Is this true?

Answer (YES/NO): NO